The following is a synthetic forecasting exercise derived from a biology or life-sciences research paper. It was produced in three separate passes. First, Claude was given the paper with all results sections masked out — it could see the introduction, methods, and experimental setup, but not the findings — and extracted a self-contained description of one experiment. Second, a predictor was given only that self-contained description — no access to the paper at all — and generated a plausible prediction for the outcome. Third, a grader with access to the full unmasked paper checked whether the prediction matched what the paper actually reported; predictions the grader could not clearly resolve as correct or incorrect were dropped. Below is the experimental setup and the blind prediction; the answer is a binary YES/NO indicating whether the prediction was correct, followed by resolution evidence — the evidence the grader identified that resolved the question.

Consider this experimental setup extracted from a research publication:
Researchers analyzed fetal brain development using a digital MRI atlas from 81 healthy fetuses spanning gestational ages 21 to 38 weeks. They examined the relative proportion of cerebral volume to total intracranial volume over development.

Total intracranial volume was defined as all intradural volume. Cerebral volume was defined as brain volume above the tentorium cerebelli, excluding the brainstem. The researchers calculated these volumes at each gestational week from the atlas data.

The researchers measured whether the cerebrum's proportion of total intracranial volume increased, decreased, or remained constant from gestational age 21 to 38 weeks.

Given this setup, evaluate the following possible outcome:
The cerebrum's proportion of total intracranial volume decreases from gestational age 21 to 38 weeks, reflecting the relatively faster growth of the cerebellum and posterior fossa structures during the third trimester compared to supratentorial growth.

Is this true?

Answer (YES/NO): NO